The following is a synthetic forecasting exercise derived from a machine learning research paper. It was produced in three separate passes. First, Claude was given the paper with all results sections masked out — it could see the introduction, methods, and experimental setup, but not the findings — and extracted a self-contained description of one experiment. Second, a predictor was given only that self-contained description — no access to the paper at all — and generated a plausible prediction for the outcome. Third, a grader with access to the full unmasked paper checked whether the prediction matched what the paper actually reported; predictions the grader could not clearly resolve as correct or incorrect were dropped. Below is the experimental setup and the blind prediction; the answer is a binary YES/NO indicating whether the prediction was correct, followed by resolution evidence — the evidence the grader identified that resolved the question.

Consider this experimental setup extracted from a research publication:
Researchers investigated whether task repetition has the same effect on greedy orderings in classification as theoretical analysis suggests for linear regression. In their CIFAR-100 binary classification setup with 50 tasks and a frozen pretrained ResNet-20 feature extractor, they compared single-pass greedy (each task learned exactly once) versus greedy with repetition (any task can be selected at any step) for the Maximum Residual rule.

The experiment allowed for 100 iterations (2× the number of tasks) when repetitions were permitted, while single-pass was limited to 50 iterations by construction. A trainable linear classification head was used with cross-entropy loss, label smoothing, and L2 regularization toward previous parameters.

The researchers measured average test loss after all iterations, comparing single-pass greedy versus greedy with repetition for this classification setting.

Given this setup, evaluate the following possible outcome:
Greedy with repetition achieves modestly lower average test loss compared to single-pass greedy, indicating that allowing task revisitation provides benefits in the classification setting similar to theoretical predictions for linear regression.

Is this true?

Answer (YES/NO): NO